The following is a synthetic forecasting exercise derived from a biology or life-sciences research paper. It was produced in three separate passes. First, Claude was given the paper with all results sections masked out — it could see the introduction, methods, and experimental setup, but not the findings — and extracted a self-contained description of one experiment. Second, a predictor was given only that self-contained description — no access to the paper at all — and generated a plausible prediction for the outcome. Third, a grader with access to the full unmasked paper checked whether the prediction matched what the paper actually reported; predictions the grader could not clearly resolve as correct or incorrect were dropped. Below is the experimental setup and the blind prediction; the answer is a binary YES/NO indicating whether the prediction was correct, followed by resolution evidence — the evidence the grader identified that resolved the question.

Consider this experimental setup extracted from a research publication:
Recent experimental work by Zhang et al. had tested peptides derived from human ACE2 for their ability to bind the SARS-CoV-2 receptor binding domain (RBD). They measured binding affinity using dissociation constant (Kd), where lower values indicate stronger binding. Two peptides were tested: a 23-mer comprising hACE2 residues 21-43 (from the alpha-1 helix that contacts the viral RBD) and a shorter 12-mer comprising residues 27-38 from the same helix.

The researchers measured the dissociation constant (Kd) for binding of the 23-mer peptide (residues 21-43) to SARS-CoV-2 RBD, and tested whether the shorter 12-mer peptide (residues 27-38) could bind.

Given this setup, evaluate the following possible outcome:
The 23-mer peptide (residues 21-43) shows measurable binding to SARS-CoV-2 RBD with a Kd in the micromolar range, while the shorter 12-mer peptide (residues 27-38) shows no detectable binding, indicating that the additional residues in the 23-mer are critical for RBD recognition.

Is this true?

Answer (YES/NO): NO